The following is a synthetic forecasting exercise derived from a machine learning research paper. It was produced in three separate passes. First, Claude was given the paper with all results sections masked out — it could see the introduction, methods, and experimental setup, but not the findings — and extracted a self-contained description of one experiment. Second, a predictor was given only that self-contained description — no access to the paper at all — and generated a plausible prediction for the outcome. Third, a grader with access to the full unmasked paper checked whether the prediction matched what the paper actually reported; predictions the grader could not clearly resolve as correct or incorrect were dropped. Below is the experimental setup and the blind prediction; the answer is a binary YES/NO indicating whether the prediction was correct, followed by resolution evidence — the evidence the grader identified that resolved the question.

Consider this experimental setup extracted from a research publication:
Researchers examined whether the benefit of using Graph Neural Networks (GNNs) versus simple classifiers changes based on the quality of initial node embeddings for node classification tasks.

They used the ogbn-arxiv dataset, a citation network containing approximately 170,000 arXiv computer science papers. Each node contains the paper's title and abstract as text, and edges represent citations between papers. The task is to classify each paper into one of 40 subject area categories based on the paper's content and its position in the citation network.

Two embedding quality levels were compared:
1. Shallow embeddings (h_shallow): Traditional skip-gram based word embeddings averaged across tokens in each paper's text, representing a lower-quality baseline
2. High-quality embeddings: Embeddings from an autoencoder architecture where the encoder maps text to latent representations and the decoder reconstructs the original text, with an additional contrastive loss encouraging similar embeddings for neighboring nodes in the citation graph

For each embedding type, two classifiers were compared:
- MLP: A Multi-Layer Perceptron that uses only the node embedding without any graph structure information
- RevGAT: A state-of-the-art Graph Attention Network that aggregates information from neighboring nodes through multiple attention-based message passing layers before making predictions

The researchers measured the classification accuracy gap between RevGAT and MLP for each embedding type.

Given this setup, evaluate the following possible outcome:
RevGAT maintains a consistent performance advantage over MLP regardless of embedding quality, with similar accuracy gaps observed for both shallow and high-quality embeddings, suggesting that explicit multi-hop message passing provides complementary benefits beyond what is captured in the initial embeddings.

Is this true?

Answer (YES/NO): NO